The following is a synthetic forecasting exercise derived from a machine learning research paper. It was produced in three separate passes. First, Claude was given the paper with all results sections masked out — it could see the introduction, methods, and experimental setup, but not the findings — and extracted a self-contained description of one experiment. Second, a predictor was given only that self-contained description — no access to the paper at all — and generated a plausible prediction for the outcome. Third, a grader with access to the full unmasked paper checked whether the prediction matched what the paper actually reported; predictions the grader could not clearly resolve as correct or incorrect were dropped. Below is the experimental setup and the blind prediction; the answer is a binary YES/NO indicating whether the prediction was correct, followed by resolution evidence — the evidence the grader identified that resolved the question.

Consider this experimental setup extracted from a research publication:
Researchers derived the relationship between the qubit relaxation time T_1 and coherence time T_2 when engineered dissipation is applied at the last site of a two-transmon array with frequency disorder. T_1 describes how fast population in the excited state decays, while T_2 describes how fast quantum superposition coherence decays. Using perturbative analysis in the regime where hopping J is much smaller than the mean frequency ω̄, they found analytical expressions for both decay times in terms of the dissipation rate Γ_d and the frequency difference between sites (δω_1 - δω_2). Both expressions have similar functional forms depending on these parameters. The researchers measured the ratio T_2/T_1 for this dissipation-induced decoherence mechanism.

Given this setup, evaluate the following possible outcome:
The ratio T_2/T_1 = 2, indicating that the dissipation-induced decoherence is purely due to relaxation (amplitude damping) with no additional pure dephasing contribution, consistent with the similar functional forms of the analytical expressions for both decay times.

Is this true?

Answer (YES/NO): YES